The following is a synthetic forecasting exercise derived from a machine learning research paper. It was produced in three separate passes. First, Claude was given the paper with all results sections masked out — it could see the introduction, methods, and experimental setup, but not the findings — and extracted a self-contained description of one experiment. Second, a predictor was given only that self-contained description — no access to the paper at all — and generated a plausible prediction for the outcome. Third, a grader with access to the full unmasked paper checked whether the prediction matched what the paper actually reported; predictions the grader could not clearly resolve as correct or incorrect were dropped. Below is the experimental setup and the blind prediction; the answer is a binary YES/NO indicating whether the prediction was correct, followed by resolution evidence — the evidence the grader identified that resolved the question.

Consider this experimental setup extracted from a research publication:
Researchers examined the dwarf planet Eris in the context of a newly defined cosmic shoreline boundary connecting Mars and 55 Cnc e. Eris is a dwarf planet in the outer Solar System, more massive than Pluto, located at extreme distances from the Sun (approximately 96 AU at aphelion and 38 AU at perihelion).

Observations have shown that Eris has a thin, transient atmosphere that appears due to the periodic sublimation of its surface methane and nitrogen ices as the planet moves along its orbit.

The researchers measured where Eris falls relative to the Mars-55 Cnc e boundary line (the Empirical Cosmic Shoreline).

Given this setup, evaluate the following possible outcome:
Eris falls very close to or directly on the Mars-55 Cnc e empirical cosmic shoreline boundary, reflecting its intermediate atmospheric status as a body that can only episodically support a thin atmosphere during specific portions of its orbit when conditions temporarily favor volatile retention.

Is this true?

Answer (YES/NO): YES